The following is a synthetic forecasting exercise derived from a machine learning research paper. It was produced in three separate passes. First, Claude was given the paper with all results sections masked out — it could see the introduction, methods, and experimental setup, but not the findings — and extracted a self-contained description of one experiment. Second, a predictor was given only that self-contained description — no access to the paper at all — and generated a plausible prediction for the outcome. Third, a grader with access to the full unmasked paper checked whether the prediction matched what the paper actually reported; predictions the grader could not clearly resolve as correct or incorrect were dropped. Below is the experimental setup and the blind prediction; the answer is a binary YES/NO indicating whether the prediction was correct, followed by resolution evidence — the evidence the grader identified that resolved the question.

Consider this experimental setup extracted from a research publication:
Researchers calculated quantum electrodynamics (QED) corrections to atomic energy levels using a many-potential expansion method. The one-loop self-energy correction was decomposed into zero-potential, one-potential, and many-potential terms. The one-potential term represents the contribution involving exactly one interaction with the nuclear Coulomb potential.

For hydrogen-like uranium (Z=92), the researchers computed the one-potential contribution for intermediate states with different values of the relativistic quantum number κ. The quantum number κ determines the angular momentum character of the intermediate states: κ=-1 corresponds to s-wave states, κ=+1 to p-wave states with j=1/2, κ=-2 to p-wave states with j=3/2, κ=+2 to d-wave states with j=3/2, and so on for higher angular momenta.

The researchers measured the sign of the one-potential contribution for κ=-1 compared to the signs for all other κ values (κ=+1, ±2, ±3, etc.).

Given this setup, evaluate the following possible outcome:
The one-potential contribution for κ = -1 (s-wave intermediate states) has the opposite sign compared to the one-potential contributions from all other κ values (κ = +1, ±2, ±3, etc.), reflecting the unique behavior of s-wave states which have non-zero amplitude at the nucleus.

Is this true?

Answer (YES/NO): YES